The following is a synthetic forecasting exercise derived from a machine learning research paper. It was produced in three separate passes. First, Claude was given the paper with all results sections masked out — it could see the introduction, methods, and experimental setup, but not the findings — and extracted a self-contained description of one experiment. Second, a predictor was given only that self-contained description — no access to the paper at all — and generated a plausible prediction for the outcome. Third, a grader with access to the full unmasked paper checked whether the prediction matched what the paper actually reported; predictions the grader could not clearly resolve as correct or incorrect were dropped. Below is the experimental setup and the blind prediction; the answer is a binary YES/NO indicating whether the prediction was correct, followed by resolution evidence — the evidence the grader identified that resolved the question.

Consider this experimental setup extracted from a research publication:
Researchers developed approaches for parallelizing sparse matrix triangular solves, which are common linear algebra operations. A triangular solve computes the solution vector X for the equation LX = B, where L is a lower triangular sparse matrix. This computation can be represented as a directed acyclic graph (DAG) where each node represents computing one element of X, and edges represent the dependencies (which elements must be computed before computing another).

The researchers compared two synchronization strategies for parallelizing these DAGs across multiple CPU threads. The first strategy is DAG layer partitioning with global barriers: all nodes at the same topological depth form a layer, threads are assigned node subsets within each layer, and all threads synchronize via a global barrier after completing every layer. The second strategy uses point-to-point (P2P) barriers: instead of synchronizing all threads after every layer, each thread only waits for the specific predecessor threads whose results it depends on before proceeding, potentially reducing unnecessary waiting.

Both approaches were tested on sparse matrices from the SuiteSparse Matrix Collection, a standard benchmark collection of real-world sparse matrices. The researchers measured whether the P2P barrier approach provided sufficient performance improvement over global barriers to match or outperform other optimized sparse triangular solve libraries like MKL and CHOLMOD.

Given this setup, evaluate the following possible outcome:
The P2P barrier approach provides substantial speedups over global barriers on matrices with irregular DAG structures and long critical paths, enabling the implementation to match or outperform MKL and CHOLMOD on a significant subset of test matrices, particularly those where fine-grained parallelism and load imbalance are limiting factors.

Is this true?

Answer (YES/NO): NO